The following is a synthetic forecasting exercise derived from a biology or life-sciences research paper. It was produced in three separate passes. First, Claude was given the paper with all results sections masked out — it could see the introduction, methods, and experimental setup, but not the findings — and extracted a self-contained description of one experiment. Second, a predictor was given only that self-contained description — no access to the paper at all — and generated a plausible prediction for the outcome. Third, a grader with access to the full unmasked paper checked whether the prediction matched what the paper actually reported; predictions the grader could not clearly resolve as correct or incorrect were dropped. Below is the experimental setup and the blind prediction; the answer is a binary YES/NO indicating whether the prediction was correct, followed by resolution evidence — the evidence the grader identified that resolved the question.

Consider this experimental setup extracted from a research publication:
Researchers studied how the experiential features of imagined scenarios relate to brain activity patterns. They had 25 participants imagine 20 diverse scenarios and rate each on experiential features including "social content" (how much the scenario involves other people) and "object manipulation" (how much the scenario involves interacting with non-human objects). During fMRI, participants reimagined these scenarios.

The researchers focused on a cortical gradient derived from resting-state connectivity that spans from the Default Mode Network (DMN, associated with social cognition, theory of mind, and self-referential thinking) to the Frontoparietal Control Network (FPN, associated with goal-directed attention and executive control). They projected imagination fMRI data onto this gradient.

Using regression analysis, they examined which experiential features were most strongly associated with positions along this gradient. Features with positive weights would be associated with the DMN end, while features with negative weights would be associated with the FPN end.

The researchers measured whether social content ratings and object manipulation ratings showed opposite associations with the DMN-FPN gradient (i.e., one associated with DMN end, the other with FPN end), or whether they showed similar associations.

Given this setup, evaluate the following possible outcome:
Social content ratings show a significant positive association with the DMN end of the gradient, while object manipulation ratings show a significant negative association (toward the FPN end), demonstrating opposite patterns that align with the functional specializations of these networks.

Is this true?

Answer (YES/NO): YES